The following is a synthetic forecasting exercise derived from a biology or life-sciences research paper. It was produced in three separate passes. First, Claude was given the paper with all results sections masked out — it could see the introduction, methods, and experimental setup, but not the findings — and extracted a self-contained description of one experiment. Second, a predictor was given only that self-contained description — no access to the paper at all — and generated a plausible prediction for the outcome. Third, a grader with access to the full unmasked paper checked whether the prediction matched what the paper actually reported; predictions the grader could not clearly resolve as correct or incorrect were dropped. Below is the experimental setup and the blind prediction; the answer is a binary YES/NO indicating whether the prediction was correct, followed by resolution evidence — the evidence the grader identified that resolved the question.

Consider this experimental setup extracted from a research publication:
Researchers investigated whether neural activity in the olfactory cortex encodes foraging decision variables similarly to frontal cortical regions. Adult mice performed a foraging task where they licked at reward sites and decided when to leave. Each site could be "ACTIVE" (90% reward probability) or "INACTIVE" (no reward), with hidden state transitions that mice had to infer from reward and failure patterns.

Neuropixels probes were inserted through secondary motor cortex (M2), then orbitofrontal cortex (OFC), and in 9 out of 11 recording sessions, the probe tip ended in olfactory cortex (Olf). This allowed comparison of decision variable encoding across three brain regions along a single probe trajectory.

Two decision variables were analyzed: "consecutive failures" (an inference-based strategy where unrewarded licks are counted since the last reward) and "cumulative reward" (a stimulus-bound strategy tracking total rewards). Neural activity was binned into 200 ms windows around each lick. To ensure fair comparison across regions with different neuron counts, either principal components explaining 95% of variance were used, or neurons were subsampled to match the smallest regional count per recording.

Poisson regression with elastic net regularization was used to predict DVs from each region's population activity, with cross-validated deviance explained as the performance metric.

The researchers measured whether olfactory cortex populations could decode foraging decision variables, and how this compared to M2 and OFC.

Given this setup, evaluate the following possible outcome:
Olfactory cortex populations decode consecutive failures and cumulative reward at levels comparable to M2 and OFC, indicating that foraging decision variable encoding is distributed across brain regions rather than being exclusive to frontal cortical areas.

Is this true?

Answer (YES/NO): NO